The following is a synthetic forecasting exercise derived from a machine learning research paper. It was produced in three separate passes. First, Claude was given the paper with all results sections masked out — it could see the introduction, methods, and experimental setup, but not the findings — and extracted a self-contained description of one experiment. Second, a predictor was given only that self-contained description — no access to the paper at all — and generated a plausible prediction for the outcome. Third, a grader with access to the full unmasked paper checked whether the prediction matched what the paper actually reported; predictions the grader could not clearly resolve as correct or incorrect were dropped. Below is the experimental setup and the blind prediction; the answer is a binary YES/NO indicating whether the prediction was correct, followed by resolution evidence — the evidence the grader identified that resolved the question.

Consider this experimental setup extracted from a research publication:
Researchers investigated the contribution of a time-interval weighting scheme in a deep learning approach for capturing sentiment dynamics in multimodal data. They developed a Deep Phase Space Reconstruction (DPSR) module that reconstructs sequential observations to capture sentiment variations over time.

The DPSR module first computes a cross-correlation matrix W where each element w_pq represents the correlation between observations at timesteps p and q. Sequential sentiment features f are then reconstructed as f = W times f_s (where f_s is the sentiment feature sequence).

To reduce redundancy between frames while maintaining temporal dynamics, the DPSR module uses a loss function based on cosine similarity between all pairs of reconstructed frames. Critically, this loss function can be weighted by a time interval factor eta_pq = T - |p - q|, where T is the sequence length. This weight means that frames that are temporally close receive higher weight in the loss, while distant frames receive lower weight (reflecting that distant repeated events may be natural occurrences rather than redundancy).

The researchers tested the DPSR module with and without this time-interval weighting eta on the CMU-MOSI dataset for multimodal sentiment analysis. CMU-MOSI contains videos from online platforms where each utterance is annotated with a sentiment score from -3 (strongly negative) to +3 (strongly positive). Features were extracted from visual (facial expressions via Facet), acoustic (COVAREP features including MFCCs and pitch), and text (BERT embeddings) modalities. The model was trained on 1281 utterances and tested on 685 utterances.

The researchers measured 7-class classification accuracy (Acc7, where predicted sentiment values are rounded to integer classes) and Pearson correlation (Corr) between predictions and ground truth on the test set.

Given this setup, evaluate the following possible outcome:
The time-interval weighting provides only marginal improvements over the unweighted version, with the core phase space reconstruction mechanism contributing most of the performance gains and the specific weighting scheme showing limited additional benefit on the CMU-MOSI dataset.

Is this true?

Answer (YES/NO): YES